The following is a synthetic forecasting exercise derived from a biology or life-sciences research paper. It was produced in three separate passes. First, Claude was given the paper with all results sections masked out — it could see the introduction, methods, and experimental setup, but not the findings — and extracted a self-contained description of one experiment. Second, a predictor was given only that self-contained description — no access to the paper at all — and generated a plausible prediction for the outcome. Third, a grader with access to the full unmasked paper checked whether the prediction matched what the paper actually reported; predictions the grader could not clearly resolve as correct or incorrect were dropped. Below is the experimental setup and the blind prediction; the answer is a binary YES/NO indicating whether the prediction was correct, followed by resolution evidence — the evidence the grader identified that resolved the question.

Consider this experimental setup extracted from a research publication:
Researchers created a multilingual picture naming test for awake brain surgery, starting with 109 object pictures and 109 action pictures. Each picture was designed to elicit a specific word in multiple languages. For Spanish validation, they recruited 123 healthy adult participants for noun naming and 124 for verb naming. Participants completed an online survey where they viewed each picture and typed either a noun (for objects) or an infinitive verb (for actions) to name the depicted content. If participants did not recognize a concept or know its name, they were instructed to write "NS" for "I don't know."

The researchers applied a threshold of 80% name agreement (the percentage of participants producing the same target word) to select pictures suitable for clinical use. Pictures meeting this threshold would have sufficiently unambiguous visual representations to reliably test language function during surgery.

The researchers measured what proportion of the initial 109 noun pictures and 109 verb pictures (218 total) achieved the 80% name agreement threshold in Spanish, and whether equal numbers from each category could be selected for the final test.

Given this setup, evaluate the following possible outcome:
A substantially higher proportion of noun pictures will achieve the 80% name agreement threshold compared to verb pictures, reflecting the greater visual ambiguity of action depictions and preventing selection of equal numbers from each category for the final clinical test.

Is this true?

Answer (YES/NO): NO